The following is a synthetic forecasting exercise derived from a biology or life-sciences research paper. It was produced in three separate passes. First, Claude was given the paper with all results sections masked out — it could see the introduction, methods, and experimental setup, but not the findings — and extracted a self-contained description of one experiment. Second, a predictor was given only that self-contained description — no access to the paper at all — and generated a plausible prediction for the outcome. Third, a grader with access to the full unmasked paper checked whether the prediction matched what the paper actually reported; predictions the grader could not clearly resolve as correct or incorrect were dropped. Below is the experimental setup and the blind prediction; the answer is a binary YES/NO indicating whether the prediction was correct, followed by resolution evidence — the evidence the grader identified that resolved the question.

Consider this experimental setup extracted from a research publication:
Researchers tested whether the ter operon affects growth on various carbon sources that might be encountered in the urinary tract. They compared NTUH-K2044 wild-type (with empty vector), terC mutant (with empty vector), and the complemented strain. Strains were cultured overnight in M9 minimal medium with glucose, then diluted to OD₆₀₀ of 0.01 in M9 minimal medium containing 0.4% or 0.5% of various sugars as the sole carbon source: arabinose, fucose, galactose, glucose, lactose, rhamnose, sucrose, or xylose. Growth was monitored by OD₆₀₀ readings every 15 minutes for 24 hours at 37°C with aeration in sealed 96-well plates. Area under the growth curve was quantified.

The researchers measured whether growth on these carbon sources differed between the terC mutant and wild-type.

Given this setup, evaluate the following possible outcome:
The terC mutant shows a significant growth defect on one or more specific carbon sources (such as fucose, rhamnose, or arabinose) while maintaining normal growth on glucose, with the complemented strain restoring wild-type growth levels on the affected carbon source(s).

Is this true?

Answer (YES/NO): NO